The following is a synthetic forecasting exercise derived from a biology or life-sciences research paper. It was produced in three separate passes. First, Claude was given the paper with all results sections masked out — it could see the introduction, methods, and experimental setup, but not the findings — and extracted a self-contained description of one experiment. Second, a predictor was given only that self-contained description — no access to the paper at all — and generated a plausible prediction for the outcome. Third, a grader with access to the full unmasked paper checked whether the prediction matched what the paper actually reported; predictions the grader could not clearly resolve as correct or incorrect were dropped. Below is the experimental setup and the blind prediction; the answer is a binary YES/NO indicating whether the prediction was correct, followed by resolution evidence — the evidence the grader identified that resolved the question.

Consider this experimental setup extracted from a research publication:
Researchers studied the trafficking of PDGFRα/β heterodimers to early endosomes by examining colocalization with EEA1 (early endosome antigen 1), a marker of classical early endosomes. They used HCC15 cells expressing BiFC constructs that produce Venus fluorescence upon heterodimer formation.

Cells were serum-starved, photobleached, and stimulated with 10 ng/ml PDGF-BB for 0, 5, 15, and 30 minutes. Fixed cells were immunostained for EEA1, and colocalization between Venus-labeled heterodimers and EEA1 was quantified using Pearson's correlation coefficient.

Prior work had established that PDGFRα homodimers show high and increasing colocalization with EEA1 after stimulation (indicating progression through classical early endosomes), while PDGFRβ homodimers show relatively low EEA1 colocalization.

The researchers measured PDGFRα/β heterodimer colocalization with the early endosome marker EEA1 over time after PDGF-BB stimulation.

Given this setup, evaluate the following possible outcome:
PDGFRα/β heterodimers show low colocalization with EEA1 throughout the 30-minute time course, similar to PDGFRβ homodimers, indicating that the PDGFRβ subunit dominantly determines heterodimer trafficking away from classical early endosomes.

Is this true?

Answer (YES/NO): YES